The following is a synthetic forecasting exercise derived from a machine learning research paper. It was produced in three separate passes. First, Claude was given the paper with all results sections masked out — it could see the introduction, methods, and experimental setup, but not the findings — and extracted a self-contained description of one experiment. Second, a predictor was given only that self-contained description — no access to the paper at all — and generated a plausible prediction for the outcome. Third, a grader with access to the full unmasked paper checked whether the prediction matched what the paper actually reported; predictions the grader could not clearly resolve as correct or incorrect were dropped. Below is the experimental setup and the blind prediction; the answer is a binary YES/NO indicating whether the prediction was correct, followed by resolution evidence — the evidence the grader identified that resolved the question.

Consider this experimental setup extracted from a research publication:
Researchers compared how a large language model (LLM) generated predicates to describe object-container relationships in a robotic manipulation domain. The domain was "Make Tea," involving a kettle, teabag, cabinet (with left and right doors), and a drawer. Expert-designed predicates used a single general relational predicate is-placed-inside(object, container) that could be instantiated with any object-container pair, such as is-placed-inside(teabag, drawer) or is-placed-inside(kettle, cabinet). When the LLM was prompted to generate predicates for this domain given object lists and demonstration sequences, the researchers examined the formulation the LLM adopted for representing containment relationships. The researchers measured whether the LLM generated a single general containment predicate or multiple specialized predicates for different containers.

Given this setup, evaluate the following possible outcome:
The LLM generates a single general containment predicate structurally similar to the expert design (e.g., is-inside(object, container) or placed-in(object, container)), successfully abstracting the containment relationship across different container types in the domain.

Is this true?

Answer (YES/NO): NO